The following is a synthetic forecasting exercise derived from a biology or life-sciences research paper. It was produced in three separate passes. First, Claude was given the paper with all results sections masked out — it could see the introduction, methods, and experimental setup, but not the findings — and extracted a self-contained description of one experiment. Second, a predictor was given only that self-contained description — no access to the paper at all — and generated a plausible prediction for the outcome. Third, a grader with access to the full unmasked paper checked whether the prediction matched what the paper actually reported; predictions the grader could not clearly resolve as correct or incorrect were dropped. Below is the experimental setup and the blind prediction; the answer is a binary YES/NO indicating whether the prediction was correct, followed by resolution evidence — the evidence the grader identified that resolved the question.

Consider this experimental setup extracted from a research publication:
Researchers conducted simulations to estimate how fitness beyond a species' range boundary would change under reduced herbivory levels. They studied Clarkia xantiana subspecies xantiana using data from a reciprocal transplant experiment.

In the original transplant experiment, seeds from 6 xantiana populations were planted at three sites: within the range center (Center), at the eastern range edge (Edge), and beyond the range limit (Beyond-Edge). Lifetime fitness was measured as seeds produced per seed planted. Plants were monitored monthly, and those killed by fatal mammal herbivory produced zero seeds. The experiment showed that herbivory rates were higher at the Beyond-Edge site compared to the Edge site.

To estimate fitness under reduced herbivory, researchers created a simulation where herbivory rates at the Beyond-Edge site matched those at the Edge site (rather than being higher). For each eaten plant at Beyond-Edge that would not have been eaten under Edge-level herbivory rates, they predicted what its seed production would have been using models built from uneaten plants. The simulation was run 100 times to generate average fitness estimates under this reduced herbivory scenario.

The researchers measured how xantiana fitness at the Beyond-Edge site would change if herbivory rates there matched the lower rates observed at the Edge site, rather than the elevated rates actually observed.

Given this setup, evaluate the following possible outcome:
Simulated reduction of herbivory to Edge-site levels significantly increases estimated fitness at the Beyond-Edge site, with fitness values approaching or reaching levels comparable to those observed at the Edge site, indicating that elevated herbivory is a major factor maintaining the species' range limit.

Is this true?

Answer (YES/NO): NO